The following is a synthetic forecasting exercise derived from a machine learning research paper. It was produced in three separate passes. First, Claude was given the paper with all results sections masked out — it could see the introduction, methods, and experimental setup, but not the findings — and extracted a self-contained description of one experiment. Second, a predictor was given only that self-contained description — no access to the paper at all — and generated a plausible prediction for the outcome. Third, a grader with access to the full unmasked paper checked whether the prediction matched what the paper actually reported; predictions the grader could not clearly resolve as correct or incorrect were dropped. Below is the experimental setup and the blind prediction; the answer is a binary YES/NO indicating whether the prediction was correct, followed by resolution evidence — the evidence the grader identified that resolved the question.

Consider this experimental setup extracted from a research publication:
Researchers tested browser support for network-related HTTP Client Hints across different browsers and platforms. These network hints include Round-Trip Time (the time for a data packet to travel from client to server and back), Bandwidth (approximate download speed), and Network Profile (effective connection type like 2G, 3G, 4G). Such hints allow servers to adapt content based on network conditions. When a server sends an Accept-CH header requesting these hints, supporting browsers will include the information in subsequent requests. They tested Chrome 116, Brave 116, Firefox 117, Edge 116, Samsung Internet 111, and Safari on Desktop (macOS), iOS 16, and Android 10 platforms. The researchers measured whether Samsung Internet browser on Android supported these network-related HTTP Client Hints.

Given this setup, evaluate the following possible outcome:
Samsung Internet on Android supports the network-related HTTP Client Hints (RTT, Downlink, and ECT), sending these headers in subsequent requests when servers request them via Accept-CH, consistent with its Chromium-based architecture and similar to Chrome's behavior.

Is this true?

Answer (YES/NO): YES